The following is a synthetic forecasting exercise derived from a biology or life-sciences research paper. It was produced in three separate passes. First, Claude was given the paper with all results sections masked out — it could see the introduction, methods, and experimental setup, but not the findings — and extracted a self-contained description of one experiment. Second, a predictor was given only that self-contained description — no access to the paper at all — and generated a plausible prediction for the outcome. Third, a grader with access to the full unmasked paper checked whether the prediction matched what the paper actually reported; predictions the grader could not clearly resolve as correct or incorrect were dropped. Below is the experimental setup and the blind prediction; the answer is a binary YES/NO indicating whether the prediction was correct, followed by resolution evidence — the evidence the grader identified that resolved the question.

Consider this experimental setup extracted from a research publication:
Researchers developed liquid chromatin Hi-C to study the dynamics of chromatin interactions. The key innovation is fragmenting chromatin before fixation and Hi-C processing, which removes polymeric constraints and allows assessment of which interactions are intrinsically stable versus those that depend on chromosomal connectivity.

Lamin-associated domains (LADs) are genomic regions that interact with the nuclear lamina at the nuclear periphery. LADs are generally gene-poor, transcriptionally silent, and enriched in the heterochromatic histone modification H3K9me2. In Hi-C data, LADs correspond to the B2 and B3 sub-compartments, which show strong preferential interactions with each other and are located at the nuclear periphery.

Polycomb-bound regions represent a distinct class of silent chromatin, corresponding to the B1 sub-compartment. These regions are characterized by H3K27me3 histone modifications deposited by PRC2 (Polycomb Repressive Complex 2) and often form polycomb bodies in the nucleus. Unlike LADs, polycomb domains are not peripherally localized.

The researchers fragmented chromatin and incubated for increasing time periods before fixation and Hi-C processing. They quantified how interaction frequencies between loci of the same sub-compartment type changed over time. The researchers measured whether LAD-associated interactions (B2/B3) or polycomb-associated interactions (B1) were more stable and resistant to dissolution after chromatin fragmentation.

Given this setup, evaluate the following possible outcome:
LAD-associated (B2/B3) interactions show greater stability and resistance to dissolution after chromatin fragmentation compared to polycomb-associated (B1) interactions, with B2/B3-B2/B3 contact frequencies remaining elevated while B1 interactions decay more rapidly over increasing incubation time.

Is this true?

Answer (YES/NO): YES